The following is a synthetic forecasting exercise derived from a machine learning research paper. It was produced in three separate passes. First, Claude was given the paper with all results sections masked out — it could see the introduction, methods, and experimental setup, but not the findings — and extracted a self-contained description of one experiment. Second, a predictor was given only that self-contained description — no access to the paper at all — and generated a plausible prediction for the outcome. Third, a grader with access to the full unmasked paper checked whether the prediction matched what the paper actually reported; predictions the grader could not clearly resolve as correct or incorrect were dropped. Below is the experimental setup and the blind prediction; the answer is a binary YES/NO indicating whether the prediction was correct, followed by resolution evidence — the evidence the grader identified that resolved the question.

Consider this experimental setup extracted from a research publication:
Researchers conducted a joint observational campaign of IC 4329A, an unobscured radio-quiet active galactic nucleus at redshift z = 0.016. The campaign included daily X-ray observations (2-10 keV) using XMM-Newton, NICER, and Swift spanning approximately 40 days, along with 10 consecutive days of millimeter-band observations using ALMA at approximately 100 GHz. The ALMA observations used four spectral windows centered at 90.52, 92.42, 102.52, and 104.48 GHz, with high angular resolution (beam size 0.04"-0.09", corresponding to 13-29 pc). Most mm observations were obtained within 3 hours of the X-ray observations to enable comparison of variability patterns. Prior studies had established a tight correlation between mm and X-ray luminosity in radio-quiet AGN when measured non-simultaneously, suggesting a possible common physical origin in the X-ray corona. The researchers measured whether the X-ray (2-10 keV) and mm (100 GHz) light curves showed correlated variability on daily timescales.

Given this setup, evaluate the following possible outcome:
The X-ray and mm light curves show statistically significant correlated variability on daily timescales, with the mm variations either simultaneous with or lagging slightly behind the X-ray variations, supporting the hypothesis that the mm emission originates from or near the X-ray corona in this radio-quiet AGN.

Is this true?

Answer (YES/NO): NO